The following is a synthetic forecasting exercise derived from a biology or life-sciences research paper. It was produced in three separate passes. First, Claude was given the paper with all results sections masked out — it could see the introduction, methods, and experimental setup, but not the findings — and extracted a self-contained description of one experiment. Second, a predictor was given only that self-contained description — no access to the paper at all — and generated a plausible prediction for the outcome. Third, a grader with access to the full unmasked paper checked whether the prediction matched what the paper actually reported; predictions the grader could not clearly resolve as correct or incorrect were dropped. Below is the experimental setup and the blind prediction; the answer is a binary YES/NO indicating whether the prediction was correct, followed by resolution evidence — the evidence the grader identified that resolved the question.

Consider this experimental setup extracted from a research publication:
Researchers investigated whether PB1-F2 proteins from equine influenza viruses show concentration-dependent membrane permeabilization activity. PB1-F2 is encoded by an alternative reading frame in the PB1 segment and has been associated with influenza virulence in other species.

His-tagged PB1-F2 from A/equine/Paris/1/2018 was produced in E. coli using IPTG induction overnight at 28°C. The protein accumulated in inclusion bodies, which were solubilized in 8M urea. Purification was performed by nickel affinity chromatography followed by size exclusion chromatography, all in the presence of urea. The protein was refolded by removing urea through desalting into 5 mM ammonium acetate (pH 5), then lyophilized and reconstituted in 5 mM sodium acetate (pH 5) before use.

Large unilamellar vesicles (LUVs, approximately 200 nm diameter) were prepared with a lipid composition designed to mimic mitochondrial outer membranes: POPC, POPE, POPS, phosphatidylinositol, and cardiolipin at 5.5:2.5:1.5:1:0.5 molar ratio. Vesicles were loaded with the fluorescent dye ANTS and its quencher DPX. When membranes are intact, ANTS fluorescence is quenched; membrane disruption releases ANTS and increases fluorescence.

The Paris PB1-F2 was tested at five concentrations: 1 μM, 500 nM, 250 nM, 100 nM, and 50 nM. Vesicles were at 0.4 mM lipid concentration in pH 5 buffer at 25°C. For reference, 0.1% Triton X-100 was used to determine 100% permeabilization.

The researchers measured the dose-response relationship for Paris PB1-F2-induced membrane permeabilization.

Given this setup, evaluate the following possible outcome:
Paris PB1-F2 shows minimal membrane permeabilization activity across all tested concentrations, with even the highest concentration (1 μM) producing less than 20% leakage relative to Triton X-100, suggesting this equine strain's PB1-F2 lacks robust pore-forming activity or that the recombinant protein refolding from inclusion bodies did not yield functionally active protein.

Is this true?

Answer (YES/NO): NO